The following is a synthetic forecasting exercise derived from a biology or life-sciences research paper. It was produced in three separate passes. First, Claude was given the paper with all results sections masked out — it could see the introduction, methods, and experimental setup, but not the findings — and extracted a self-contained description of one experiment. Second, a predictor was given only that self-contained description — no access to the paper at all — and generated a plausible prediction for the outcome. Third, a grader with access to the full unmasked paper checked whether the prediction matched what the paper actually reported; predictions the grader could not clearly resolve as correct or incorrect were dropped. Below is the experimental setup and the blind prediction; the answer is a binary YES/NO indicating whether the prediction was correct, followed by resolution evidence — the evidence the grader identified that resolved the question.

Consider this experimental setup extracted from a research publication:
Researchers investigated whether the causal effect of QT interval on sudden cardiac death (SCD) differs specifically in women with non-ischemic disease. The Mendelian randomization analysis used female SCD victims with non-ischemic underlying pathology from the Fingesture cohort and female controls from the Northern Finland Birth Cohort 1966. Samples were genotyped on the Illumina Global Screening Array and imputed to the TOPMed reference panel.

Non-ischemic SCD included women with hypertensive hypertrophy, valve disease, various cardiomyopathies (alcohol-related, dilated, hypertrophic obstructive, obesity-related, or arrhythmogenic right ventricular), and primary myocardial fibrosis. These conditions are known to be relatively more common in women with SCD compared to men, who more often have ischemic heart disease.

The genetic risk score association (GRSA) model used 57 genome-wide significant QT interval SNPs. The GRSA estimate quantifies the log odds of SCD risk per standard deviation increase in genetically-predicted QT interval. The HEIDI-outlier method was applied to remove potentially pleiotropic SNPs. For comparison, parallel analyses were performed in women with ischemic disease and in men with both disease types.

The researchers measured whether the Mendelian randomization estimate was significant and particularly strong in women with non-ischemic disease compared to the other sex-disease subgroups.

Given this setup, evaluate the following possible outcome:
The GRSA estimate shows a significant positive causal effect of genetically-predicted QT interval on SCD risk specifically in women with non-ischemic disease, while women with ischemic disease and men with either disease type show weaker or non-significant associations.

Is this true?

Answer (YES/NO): YES